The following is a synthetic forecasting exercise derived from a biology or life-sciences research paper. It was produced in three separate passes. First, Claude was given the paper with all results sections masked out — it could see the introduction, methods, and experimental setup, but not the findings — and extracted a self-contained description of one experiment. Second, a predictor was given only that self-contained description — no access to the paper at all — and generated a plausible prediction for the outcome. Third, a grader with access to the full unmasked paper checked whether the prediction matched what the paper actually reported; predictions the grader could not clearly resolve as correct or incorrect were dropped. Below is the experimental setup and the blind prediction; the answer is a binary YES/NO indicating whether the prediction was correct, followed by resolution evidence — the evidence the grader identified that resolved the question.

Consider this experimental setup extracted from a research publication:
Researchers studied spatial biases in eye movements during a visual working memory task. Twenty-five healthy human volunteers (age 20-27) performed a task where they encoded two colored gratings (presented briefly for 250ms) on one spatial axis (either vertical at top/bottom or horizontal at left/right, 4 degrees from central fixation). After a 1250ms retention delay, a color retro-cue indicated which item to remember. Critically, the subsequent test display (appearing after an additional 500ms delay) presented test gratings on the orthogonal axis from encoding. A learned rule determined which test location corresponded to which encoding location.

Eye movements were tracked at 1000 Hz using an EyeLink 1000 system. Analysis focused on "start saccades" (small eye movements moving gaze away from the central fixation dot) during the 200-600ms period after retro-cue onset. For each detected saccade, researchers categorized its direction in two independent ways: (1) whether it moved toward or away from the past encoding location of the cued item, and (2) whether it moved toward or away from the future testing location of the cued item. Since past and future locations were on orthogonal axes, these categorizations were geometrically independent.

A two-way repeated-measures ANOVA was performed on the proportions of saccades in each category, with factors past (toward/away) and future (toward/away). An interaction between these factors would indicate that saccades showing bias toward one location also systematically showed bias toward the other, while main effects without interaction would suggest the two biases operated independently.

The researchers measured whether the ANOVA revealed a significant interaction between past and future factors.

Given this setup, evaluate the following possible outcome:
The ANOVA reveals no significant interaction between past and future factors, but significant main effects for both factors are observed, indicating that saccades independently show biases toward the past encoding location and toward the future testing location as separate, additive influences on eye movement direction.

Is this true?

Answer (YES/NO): NO